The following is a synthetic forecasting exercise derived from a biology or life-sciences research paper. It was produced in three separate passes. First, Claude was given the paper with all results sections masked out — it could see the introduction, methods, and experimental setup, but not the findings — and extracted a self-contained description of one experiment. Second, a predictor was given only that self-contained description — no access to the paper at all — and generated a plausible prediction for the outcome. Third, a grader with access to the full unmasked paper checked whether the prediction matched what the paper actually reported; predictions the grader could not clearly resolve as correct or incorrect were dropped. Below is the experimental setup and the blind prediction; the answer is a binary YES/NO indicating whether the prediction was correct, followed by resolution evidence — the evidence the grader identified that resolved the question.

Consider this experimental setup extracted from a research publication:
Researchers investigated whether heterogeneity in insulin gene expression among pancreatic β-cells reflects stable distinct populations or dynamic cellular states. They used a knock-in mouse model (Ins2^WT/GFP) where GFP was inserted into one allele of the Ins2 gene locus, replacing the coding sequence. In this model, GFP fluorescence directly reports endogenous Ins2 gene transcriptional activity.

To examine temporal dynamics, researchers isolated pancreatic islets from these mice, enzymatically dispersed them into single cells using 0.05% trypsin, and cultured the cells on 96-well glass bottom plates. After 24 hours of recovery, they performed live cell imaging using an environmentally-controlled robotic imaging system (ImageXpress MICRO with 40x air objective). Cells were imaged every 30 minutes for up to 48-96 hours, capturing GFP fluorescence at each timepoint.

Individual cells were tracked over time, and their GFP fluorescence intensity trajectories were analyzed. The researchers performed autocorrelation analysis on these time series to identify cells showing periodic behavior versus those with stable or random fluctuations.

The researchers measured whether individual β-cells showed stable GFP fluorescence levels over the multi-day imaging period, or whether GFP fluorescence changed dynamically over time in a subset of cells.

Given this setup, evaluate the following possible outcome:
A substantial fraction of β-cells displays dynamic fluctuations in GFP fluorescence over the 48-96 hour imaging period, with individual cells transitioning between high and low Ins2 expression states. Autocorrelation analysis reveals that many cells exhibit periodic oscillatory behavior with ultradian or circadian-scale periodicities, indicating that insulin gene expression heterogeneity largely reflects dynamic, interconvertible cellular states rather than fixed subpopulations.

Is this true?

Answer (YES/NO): NO